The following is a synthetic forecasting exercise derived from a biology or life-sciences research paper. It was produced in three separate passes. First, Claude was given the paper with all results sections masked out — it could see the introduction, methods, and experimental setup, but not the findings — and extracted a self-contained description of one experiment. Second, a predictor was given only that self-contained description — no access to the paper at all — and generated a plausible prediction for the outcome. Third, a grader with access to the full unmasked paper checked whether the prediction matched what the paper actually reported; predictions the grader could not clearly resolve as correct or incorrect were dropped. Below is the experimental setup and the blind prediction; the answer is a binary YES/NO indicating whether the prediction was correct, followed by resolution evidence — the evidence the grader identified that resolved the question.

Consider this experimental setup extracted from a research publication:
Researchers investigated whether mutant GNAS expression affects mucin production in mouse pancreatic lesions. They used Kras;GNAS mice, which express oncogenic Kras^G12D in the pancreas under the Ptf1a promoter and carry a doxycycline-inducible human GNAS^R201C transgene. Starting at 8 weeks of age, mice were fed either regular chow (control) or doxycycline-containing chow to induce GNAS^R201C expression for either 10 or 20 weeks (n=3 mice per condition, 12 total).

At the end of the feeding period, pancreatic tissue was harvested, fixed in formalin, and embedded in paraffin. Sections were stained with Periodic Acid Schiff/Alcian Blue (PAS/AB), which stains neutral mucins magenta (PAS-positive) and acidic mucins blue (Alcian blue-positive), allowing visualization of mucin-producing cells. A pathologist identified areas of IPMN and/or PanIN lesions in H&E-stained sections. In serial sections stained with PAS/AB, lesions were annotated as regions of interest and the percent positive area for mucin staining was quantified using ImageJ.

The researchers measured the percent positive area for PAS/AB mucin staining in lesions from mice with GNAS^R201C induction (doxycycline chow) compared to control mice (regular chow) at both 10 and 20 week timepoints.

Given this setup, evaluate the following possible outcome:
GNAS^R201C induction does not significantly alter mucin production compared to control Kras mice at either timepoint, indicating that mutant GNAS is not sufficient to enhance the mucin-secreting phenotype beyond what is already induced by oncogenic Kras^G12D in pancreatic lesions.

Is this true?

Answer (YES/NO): NO